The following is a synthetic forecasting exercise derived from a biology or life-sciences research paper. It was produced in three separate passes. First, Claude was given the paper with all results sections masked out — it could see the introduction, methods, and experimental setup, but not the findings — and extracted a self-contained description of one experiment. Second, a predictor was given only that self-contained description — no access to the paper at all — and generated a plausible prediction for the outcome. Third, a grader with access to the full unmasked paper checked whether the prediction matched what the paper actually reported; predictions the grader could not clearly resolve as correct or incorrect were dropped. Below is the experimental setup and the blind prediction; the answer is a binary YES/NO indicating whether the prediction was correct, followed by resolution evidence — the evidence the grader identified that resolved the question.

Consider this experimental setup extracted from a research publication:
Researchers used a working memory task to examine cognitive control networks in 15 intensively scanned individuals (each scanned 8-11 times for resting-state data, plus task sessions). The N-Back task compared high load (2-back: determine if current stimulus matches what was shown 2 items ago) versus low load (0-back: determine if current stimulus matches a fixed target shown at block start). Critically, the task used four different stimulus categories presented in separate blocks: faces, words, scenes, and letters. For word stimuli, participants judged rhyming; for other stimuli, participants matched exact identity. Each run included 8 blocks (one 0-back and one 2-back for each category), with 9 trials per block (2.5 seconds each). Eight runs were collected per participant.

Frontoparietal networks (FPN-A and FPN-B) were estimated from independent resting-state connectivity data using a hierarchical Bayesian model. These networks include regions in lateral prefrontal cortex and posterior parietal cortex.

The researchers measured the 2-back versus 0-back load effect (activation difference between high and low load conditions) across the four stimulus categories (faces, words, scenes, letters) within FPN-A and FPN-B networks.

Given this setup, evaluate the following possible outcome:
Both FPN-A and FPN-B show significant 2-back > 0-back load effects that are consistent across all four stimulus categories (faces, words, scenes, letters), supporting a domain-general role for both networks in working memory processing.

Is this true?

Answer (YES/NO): YES